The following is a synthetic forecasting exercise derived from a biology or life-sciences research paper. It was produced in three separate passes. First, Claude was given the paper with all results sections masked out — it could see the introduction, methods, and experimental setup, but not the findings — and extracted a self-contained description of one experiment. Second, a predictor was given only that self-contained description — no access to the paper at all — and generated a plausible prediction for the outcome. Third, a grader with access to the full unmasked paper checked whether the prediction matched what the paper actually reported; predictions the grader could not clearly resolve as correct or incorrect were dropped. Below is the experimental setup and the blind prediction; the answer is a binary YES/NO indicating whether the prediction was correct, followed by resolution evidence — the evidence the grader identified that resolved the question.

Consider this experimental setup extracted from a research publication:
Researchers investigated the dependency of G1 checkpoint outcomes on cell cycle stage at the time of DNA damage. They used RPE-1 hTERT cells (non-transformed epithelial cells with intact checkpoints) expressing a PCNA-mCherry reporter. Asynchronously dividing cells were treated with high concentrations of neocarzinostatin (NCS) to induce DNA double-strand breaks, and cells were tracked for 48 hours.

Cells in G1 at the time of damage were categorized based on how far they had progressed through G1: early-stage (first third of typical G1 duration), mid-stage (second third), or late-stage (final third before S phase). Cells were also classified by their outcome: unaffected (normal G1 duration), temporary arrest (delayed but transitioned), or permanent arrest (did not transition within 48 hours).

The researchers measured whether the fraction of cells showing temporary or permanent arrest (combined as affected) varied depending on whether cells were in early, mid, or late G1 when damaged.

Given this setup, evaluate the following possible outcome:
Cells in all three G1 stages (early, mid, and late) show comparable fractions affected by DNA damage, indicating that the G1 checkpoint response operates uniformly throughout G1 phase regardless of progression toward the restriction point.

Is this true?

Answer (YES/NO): NO